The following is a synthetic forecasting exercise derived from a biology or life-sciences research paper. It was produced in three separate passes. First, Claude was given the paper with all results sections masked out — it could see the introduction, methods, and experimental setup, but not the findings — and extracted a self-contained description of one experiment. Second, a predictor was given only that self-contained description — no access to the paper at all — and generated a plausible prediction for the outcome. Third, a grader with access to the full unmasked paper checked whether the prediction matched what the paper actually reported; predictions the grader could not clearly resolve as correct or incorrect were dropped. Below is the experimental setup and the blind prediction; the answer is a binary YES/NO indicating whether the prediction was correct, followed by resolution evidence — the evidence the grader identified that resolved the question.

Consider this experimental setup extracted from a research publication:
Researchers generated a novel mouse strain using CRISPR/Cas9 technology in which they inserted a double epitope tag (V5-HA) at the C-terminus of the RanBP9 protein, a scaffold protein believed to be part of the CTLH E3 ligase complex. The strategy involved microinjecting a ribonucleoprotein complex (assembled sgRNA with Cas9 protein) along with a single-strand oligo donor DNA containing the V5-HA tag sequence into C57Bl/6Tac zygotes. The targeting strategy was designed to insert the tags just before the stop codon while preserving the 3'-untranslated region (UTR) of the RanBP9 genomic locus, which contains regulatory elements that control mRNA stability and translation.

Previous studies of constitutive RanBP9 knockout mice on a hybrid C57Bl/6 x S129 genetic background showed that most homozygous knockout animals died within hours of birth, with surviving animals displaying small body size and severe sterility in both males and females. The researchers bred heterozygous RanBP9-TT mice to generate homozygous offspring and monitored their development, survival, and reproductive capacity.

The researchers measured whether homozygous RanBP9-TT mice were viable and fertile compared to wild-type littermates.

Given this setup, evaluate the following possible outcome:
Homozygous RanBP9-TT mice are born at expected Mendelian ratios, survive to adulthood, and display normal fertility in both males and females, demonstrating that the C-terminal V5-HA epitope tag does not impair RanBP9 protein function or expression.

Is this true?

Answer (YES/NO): YES